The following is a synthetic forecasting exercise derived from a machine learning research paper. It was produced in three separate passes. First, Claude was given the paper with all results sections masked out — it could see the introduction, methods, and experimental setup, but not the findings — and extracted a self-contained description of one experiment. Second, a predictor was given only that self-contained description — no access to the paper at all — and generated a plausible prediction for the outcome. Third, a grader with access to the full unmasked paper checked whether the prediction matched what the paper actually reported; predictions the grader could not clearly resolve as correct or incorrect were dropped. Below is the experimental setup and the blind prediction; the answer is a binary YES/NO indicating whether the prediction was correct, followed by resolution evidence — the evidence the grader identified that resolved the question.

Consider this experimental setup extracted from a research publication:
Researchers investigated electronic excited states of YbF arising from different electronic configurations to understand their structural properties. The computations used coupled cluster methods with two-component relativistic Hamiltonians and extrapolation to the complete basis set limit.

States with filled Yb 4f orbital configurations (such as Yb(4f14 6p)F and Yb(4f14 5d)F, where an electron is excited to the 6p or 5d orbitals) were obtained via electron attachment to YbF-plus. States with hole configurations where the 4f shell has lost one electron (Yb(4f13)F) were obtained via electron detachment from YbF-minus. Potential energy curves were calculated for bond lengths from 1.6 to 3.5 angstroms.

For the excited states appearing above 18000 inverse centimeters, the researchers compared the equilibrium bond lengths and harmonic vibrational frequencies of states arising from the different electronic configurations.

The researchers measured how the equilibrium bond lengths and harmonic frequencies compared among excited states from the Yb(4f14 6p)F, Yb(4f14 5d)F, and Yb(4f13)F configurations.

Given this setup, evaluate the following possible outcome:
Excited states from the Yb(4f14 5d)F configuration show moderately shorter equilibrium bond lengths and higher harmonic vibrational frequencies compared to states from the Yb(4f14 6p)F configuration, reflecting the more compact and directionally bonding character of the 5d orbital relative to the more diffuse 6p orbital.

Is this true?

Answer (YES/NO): NO